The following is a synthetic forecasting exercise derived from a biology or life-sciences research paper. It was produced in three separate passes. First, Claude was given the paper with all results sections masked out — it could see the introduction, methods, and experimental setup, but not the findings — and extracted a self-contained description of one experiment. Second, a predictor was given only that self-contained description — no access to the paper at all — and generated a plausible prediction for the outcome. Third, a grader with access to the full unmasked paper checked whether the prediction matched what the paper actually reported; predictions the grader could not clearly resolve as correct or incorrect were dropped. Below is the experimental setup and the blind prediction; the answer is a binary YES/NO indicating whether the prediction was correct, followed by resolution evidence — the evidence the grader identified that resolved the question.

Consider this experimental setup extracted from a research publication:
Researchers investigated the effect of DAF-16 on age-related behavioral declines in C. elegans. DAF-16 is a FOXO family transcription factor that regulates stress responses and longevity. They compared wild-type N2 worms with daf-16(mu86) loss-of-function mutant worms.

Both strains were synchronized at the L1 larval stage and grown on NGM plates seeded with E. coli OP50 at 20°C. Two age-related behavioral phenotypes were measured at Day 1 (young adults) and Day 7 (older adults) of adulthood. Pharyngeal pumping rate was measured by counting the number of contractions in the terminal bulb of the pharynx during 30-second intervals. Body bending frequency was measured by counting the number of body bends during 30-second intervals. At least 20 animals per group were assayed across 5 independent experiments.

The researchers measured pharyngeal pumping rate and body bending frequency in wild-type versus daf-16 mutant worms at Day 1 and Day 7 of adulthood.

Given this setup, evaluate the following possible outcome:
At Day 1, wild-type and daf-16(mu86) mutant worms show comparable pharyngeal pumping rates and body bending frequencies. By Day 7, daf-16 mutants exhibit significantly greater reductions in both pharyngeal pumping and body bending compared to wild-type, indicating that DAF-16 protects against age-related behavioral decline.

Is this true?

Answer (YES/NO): YES